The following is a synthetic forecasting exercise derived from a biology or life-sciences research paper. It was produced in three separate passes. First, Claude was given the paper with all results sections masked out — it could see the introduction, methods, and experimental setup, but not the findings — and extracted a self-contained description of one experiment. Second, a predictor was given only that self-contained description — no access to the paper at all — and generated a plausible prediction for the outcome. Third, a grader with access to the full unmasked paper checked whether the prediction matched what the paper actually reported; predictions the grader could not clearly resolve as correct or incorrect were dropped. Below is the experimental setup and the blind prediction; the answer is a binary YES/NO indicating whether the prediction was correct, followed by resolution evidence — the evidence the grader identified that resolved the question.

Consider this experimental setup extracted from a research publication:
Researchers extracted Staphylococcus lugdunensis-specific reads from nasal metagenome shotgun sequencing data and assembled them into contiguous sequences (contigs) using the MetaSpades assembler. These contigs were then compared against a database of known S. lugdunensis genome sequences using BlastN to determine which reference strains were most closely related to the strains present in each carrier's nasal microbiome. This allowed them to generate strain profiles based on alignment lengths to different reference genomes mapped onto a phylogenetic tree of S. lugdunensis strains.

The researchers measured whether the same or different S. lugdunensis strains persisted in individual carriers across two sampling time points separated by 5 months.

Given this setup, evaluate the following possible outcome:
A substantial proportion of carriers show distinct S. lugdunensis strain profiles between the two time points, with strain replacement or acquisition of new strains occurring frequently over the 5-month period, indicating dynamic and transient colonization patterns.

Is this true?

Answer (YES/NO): NO